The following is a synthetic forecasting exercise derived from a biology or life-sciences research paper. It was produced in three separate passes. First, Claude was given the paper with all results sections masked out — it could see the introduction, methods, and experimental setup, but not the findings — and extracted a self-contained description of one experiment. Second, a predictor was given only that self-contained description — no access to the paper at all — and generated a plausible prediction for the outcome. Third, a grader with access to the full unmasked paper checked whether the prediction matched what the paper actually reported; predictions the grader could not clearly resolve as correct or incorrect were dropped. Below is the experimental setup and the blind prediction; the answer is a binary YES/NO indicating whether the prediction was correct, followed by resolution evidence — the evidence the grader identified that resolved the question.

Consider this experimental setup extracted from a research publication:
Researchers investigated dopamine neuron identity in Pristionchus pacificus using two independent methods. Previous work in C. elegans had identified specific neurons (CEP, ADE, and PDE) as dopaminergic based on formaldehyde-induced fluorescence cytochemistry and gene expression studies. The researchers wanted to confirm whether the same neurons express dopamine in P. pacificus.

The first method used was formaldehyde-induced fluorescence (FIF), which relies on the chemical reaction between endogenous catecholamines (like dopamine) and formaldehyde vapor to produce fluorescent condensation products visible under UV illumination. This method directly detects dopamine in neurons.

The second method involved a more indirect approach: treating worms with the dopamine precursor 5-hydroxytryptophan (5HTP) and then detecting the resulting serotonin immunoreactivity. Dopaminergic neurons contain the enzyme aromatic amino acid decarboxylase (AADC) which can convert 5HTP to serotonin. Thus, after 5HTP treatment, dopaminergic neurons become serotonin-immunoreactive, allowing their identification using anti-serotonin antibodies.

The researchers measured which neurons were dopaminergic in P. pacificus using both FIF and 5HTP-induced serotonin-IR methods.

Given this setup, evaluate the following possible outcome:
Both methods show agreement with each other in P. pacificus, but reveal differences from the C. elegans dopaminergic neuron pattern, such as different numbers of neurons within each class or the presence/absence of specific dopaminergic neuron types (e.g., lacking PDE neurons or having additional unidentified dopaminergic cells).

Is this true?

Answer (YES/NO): NO